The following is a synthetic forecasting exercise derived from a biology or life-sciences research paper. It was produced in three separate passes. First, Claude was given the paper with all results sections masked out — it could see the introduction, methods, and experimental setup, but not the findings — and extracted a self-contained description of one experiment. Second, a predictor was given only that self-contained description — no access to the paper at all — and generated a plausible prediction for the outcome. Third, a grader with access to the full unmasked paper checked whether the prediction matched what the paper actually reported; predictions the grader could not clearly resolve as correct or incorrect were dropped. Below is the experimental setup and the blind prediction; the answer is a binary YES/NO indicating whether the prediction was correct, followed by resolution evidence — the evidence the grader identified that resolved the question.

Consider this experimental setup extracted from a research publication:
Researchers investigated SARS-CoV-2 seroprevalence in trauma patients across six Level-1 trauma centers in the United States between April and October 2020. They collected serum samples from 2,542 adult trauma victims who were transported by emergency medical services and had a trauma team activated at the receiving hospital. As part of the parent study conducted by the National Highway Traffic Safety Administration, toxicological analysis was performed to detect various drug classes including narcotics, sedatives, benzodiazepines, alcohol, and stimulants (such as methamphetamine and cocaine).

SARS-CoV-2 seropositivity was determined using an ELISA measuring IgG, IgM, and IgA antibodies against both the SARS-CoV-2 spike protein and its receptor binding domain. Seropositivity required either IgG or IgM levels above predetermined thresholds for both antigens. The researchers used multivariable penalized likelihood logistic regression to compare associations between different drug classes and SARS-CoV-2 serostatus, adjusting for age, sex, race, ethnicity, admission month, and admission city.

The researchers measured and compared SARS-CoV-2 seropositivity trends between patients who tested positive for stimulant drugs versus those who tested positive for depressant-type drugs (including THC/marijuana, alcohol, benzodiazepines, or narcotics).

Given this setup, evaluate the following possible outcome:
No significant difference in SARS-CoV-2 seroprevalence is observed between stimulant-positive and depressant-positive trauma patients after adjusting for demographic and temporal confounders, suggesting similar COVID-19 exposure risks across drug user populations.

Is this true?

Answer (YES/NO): NO